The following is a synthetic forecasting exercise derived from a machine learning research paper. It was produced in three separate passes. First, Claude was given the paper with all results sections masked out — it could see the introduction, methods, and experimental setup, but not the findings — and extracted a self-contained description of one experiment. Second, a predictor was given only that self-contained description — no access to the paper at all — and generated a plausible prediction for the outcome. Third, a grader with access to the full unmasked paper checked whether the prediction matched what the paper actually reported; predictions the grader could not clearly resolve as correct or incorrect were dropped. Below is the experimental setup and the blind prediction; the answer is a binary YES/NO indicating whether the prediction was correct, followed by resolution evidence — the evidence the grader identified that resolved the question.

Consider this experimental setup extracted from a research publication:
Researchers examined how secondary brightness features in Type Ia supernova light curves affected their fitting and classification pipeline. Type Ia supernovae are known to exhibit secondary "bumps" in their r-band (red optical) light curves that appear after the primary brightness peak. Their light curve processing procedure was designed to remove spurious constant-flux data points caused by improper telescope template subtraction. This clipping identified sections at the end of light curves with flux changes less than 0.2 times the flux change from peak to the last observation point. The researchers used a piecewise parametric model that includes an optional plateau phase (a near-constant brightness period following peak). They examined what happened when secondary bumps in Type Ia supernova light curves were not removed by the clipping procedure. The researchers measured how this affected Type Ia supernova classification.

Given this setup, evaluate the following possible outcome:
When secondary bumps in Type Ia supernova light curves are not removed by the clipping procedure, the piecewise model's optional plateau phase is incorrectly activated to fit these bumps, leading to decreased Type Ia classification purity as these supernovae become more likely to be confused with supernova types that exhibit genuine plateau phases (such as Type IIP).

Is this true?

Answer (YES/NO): NO